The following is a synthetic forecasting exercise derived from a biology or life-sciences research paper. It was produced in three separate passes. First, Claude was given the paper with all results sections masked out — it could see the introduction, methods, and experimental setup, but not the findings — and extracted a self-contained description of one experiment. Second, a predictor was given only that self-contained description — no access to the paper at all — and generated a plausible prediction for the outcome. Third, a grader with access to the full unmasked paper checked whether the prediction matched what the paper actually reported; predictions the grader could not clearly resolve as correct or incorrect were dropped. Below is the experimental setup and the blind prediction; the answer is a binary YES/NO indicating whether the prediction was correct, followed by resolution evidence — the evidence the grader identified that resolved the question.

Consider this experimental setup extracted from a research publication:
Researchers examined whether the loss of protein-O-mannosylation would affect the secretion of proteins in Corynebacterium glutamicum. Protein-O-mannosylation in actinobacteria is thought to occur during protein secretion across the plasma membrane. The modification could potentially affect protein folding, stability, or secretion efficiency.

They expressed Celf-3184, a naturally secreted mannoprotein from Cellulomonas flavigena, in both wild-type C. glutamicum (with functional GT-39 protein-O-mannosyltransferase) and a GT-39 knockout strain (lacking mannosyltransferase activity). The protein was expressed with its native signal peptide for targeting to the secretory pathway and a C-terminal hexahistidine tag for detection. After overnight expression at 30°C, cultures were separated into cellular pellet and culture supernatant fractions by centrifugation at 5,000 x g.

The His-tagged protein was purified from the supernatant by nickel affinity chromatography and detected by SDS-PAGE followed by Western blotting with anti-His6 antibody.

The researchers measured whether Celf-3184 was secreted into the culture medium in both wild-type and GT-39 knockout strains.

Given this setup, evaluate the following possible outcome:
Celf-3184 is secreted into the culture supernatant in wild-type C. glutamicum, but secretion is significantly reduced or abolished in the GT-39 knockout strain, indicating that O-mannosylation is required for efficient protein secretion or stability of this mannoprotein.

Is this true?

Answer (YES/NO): YES